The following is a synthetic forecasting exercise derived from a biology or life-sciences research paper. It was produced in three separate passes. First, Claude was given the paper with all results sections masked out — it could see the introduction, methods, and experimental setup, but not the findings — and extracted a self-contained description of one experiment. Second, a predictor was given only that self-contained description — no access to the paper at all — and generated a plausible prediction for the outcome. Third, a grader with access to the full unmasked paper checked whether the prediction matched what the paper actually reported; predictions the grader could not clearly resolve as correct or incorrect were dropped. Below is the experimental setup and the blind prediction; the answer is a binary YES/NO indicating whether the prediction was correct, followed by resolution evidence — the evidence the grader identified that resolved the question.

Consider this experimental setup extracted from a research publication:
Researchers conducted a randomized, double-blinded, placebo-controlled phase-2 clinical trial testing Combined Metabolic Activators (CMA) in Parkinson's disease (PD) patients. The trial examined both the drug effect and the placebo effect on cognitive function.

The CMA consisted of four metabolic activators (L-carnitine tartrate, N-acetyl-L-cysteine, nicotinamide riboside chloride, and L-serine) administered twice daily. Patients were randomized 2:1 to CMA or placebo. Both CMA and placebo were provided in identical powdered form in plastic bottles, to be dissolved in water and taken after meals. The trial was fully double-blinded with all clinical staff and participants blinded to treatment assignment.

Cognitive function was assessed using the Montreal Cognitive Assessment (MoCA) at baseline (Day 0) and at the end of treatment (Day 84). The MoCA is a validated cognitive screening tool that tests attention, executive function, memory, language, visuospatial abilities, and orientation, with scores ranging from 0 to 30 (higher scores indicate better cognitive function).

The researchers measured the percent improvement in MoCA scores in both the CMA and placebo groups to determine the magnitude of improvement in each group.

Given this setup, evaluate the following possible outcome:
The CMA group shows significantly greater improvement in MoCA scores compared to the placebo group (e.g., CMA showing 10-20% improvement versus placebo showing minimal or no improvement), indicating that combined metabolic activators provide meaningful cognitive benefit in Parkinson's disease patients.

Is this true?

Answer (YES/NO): NO